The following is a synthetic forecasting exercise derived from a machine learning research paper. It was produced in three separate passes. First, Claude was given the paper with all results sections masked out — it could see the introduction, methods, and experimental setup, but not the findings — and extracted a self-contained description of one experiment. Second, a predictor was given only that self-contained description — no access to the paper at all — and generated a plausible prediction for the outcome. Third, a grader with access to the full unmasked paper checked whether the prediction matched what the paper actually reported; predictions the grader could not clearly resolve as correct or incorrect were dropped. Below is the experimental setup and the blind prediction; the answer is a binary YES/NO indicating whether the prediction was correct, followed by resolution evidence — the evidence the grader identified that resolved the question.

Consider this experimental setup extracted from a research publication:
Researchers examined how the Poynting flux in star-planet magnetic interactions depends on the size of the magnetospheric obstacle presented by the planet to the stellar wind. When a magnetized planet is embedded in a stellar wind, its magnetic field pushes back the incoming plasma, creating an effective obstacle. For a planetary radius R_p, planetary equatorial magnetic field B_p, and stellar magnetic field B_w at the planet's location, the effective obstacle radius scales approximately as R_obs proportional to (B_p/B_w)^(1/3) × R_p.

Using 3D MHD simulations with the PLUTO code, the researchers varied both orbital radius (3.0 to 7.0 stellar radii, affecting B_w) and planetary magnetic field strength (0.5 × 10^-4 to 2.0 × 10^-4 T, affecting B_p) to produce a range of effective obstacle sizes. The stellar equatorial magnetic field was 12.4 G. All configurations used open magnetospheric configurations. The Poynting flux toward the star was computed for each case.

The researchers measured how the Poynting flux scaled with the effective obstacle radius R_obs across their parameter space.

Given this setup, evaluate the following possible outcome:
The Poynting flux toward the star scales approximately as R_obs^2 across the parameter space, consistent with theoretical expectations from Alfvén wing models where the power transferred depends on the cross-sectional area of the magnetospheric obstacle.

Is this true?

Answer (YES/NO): NO